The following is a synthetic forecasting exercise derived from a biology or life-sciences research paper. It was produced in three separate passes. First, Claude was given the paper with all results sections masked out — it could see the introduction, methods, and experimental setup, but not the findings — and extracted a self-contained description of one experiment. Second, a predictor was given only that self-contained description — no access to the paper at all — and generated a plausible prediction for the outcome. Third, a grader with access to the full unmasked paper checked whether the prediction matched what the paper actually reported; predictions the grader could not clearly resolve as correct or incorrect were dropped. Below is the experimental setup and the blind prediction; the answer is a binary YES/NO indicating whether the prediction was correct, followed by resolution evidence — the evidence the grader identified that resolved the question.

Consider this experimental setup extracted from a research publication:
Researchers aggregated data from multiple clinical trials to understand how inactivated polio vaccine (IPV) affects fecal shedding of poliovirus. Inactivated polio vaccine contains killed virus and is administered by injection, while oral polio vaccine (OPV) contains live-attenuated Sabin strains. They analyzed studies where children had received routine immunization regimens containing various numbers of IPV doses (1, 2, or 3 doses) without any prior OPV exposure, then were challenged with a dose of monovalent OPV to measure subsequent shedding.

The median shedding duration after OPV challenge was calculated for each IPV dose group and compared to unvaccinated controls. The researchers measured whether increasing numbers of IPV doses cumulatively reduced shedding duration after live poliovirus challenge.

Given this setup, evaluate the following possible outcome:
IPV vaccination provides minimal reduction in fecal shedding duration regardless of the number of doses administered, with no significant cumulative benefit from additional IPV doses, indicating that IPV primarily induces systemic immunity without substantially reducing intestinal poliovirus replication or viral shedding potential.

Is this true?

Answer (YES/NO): YES